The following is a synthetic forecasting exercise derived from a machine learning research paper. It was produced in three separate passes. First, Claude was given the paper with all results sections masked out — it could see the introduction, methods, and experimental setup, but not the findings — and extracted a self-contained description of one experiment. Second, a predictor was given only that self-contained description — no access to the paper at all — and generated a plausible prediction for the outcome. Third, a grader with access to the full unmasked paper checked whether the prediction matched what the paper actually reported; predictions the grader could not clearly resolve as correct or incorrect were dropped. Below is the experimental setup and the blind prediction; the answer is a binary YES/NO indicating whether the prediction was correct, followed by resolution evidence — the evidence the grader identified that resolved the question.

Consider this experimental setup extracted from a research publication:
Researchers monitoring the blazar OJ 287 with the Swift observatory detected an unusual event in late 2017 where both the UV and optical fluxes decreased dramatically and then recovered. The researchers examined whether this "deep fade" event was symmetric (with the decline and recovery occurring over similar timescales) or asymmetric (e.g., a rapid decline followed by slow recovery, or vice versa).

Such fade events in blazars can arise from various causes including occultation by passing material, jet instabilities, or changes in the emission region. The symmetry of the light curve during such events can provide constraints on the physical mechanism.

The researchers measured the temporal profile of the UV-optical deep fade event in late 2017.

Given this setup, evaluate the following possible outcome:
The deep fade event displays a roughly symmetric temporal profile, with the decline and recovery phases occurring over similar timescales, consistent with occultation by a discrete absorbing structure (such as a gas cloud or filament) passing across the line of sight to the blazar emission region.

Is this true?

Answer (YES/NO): NO